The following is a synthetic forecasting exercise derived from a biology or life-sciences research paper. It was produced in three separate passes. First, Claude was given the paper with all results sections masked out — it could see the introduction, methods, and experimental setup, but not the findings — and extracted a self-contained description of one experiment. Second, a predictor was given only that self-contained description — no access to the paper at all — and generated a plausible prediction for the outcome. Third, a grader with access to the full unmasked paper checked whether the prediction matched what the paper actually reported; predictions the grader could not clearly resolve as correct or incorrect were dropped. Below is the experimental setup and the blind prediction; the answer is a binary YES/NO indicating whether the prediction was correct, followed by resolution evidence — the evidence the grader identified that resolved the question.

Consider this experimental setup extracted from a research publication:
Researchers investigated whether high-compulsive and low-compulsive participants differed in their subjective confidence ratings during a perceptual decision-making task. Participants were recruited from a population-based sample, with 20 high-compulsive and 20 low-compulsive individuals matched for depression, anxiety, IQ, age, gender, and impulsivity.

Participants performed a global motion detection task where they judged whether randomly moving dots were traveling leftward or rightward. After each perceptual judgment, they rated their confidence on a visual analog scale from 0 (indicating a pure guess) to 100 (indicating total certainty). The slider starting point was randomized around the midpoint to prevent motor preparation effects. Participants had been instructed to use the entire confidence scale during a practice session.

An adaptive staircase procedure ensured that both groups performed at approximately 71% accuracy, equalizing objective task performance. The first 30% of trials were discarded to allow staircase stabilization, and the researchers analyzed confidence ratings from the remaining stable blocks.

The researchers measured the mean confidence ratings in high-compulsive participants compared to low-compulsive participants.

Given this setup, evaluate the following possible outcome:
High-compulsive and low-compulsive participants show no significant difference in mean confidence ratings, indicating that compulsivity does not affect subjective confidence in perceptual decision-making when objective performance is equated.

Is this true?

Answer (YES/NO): YES